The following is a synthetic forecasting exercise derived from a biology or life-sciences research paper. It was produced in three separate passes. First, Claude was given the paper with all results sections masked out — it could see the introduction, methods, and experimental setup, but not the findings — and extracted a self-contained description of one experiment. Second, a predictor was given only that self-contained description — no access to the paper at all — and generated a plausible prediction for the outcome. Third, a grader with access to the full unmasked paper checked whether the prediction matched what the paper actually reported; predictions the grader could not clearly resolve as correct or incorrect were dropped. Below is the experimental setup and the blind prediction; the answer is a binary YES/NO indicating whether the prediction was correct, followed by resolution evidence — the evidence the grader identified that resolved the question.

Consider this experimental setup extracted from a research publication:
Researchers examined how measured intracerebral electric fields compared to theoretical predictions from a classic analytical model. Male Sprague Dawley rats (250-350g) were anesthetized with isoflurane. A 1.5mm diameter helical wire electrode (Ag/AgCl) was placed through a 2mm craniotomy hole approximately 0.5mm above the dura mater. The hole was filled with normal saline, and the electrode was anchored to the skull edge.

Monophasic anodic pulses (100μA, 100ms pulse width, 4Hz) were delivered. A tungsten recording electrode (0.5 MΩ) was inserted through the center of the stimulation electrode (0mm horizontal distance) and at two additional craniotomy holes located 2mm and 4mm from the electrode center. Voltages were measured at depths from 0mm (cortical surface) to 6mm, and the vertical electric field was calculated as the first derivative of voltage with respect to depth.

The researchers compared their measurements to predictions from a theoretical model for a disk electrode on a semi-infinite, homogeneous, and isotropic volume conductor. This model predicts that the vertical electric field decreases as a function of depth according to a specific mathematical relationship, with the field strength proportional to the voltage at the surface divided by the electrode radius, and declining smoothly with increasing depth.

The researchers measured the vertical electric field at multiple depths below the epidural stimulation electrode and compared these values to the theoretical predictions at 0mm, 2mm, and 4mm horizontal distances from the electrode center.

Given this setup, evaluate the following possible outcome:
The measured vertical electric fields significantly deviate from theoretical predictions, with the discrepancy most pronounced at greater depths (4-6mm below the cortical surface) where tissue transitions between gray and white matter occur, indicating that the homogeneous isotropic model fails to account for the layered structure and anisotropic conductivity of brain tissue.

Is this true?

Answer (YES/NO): NO